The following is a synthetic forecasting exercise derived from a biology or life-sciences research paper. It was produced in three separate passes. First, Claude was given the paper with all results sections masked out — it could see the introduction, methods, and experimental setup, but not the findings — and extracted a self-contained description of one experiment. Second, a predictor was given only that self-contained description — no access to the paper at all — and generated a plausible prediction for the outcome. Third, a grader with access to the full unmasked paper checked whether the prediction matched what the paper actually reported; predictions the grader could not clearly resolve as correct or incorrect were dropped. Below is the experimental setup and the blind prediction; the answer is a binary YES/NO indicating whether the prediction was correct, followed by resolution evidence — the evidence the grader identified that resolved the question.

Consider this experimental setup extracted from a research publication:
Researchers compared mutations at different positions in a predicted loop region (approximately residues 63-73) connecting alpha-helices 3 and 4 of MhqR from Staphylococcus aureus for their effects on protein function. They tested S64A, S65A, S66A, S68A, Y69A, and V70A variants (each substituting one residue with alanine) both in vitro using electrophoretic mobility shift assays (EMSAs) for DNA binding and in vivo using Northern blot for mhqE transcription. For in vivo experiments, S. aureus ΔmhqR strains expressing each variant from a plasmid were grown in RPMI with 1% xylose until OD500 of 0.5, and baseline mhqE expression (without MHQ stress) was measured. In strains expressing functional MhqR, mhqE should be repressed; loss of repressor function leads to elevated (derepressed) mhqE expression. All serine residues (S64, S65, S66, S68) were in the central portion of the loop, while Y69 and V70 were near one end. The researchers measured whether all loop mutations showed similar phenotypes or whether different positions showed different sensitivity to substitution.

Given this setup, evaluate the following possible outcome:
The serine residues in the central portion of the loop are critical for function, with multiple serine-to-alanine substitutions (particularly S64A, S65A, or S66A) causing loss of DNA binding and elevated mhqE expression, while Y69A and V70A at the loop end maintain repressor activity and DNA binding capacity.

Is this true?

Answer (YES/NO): NO